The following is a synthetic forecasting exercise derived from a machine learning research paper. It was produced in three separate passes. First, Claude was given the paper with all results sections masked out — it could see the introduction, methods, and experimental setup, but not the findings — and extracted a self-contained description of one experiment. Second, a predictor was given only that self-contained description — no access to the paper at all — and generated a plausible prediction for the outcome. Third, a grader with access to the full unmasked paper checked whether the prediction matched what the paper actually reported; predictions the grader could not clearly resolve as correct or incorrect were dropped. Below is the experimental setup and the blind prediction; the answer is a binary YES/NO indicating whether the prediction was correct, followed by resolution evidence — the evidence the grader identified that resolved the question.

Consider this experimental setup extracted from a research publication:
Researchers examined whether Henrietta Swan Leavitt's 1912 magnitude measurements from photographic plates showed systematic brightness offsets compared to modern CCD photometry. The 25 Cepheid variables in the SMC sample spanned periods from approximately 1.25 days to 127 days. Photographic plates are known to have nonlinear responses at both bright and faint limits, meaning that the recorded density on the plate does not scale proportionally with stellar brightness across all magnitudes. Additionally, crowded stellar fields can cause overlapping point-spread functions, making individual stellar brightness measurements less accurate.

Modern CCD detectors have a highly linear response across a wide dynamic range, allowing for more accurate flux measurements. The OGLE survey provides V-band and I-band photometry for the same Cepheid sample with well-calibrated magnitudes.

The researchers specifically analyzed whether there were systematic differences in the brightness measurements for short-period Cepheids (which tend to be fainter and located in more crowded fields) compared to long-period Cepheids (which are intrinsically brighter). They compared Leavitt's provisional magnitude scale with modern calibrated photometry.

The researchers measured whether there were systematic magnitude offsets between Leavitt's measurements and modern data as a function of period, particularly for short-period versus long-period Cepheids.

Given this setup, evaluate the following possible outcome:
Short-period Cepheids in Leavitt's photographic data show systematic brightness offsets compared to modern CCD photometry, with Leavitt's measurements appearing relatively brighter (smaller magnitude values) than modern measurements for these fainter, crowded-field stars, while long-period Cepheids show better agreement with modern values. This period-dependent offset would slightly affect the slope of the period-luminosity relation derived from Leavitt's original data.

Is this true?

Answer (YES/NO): NO